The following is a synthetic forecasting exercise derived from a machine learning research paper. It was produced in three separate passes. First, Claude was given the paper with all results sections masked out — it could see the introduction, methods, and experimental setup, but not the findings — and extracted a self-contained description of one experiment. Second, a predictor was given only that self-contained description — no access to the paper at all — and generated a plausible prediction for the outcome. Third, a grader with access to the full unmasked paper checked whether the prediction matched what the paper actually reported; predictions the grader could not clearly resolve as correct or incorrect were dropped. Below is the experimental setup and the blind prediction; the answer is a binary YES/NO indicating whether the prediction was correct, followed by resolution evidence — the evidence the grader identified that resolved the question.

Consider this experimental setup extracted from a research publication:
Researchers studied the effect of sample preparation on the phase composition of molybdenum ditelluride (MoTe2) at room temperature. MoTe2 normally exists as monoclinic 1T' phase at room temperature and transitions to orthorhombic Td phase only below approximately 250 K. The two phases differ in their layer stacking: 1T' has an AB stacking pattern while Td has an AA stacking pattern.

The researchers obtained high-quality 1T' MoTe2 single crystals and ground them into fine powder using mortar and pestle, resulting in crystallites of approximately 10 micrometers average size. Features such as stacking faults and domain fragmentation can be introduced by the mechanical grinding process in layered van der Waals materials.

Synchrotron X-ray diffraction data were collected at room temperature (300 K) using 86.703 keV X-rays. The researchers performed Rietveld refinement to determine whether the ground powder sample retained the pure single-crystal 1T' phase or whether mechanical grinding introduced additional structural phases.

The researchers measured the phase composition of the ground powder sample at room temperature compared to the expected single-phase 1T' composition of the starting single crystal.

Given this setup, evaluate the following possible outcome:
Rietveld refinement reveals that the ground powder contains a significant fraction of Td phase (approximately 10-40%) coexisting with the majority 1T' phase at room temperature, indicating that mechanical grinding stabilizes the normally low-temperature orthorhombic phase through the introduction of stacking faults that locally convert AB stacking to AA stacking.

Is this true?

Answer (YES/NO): YES